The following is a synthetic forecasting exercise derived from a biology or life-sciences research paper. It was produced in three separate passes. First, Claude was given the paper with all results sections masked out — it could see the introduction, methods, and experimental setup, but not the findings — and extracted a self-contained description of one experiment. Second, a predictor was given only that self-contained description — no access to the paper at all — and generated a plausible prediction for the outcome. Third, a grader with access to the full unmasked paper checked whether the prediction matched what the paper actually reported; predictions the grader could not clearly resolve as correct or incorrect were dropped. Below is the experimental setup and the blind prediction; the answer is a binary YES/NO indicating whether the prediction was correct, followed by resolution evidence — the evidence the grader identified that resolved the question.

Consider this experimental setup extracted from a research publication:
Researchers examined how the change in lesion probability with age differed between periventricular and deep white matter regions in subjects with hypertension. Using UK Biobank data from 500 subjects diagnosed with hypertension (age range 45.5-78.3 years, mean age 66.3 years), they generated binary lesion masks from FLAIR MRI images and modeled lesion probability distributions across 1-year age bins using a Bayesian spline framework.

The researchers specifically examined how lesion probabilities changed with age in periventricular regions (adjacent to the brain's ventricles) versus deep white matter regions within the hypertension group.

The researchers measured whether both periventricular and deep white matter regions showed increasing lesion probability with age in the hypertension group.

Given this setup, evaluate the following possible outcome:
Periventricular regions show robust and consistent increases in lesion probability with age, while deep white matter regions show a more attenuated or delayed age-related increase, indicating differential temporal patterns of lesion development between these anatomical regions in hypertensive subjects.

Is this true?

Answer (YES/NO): NO